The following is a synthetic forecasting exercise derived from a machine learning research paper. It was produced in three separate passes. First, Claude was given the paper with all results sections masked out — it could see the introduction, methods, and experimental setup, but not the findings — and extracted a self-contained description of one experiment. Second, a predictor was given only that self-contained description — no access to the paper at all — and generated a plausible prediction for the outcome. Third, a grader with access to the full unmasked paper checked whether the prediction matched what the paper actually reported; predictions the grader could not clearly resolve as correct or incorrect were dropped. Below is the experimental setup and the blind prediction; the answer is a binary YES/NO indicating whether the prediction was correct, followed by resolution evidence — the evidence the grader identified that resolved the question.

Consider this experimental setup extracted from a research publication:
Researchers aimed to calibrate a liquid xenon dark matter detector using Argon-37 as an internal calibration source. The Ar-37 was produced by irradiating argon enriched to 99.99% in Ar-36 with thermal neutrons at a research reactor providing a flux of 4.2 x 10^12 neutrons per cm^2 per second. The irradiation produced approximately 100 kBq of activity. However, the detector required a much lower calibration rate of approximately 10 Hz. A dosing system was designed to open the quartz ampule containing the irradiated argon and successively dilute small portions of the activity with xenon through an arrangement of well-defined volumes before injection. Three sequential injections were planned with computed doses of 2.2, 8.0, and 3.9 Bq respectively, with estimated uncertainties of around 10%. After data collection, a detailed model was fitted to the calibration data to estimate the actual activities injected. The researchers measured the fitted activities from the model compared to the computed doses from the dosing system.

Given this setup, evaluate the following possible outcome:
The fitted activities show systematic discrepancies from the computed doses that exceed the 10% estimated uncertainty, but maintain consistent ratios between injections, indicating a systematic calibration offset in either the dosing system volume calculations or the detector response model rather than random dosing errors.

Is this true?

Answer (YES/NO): NO